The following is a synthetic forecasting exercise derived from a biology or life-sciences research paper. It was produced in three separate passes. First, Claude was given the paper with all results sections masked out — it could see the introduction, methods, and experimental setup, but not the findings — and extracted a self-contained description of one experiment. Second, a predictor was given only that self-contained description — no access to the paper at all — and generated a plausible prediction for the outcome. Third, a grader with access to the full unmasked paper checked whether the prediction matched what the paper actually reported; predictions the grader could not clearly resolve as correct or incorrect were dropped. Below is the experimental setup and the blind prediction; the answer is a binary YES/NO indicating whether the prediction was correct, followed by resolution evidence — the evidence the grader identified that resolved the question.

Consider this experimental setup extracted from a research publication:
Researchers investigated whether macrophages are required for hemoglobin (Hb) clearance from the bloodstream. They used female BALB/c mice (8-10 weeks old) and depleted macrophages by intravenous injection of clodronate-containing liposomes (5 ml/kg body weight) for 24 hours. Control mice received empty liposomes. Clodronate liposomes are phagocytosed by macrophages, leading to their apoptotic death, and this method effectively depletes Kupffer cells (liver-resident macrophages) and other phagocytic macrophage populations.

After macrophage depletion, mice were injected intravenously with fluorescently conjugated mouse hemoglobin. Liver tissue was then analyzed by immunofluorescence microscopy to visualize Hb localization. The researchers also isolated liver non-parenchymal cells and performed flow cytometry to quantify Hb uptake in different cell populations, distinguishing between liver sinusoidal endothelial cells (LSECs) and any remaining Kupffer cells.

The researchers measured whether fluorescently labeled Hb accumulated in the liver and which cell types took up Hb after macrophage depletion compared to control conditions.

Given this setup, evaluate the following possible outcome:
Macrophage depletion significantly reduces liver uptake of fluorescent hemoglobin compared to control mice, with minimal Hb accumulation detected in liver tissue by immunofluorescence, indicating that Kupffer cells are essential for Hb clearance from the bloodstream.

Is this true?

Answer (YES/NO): NO